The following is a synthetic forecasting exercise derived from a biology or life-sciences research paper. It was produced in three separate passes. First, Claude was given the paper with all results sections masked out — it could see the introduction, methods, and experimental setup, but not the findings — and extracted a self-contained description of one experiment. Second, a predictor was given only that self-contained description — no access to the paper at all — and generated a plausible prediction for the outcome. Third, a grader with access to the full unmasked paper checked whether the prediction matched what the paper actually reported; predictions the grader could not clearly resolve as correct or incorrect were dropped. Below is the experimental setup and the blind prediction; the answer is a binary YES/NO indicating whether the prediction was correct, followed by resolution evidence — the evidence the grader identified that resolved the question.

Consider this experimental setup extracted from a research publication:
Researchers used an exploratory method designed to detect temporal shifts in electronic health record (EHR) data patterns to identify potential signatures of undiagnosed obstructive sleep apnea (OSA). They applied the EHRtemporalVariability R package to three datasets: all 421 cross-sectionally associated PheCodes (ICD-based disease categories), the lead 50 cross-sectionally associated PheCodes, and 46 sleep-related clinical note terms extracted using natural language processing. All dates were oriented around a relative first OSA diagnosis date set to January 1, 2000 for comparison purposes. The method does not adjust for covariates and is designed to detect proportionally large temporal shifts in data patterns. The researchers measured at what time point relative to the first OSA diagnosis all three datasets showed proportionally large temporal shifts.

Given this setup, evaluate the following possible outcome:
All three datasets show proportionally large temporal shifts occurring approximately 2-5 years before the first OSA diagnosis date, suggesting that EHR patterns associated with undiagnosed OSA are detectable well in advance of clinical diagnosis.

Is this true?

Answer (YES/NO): NO